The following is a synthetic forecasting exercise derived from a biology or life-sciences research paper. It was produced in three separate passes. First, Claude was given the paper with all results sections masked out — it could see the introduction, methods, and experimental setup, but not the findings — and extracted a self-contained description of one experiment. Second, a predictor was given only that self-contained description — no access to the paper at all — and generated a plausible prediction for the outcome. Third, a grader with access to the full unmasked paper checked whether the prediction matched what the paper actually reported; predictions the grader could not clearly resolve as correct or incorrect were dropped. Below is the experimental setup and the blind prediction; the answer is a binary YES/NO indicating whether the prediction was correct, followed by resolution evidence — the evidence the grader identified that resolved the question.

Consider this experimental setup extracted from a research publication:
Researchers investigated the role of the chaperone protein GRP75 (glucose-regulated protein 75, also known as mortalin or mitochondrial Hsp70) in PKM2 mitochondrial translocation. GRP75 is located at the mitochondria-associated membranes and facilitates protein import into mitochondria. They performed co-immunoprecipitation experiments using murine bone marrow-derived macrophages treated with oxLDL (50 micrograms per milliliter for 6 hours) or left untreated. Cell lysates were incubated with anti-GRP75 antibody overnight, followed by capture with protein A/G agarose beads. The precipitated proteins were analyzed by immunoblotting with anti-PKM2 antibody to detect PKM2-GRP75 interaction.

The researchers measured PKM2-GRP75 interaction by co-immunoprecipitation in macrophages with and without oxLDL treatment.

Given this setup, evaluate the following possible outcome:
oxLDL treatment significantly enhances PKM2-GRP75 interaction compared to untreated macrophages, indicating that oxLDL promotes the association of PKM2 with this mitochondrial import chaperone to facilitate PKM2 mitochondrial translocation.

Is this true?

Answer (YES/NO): YES